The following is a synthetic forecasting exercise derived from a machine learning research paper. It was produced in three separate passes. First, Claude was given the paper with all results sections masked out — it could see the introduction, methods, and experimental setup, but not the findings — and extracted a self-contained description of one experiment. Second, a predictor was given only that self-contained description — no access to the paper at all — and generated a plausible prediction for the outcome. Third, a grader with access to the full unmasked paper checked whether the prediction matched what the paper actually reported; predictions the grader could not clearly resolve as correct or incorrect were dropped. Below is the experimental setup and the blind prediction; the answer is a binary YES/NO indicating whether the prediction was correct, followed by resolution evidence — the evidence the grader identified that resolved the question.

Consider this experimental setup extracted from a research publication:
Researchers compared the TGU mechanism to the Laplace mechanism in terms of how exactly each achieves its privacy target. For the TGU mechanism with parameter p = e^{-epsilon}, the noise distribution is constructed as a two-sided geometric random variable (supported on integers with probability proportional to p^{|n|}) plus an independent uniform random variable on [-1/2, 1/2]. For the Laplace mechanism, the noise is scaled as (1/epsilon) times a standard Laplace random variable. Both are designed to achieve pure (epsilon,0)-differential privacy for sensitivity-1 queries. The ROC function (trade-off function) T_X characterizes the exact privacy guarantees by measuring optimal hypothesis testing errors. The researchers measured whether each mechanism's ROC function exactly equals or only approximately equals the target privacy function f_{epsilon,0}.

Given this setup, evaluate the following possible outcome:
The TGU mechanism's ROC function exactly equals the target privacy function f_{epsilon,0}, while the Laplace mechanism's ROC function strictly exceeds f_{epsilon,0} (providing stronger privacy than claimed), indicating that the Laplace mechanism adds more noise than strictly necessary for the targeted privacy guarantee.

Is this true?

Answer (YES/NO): YES